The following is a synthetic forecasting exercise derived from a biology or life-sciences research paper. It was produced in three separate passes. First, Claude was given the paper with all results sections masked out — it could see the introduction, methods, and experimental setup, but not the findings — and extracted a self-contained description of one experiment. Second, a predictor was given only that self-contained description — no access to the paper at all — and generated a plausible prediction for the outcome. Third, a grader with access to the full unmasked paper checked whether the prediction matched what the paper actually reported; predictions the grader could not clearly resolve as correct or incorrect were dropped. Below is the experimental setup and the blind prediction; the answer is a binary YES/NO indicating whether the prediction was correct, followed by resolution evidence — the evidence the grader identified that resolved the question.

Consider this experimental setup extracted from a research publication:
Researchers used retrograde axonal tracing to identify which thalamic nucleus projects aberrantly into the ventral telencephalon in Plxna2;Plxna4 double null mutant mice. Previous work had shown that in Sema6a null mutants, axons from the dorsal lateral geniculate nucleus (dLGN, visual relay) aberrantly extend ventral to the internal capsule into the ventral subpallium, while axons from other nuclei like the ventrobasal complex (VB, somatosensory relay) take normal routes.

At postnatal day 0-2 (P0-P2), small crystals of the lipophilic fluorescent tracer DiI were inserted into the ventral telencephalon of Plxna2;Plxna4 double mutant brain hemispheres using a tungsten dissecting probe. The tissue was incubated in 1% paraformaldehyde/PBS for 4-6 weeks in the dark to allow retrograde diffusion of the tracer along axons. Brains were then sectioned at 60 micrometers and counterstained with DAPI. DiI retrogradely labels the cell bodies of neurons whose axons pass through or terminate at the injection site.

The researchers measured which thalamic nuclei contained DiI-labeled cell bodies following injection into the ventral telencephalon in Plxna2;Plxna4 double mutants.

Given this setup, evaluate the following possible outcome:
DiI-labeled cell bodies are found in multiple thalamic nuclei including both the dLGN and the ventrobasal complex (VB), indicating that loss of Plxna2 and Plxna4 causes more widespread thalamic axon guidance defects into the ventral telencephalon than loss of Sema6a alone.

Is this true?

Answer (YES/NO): YES